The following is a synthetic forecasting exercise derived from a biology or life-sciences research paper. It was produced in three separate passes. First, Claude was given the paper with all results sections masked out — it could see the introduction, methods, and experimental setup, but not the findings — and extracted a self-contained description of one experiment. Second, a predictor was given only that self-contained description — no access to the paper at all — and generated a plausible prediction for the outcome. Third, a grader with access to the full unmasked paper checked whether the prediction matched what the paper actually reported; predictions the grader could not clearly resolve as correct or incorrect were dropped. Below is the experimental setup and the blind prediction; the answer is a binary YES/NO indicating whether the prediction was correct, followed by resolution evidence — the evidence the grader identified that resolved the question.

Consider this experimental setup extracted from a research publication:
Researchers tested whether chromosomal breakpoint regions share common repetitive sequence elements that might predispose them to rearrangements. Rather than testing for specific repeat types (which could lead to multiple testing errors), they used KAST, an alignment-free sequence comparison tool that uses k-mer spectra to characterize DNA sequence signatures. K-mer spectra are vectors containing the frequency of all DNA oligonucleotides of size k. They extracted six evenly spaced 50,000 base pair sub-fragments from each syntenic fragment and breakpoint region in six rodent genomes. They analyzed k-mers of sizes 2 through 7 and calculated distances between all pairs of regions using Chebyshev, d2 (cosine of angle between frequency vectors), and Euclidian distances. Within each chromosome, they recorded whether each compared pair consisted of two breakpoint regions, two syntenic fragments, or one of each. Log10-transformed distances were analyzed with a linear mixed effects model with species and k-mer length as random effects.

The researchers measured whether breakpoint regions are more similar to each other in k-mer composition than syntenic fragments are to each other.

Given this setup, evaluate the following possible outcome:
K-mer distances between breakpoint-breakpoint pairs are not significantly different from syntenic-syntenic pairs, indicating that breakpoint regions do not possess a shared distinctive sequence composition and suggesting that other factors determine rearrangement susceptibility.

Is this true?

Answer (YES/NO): NO